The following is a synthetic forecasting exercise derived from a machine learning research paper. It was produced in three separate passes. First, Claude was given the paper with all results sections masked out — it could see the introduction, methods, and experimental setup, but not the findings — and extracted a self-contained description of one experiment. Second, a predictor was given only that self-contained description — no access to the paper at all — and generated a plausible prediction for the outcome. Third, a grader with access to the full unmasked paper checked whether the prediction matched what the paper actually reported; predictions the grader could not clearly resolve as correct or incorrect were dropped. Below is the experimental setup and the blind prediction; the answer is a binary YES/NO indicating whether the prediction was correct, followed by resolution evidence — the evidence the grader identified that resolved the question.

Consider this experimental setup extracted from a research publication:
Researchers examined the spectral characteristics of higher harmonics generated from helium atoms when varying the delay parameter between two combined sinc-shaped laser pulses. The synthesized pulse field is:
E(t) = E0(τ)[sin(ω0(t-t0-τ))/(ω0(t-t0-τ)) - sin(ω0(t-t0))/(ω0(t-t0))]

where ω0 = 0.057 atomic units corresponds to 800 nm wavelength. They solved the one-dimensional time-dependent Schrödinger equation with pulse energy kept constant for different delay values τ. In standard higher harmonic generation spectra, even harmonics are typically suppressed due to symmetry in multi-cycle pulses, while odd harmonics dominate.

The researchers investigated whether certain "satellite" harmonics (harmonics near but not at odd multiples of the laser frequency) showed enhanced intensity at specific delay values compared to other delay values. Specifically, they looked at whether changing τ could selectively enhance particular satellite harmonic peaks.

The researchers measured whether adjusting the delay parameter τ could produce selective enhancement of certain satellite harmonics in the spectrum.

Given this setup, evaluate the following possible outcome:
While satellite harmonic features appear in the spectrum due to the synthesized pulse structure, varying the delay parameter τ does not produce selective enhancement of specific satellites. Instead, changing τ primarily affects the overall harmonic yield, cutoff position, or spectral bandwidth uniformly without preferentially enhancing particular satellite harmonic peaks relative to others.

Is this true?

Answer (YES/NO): NO